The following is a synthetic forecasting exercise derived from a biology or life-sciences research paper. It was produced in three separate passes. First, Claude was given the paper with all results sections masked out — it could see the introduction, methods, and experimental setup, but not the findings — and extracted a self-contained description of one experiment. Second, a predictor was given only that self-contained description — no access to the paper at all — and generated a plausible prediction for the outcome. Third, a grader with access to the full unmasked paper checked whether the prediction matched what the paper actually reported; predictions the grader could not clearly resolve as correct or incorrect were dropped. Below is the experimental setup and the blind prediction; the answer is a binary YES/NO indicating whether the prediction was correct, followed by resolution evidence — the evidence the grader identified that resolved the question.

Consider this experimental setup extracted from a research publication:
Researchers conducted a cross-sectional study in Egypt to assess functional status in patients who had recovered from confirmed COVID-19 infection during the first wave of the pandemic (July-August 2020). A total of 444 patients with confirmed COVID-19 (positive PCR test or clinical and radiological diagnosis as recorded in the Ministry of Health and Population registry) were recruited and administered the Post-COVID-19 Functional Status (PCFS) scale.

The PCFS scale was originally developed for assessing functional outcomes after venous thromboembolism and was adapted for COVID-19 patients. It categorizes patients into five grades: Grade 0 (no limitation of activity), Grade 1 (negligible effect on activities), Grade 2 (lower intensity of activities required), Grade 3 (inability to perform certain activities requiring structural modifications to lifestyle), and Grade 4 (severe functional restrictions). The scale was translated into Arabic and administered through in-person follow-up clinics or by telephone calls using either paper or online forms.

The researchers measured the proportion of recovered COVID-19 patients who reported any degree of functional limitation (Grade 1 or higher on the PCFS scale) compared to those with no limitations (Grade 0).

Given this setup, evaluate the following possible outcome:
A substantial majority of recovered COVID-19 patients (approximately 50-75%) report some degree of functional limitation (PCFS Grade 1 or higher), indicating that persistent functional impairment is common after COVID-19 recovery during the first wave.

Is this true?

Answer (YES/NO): NO